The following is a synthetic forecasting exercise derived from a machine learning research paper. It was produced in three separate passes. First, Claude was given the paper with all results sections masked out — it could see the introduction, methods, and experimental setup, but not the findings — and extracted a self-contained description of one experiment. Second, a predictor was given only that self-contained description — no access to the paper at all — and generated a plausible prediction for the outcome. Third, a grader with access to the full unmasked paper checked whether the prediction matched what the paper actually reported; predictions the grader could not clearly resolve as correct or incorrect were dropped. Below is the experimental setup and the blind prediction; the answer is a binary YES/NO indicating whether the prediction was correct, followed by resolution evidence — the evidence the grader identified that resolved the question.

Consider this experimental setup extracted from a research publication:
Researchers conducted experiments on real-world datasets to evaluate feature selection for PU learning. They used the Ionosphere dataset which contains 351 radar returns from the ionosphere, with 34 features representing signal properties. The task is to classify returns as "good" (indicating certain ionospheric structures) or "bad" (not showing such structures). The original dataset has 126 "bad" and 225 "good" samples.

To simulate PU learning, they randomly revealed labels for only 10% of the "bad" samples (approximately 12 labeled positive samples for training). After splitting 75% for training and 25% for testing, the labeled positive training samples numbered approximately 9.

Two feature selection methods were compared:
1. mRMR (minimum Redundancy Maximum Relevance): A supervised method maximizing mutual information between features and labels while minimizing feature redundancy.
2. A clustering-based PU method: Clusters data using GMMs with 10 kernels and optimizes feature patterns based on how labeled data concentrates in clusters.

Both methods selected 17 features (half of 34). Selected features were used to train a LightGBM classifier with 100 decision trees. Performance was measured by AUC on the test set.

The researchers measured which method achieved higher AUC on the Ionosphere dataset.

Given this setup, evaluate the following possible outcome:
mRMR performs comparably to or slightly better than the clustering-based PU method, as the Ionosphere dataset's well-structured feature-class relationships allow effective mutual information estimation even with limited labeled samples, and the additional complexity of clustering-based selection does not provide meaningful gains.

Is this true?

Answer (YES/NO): NO